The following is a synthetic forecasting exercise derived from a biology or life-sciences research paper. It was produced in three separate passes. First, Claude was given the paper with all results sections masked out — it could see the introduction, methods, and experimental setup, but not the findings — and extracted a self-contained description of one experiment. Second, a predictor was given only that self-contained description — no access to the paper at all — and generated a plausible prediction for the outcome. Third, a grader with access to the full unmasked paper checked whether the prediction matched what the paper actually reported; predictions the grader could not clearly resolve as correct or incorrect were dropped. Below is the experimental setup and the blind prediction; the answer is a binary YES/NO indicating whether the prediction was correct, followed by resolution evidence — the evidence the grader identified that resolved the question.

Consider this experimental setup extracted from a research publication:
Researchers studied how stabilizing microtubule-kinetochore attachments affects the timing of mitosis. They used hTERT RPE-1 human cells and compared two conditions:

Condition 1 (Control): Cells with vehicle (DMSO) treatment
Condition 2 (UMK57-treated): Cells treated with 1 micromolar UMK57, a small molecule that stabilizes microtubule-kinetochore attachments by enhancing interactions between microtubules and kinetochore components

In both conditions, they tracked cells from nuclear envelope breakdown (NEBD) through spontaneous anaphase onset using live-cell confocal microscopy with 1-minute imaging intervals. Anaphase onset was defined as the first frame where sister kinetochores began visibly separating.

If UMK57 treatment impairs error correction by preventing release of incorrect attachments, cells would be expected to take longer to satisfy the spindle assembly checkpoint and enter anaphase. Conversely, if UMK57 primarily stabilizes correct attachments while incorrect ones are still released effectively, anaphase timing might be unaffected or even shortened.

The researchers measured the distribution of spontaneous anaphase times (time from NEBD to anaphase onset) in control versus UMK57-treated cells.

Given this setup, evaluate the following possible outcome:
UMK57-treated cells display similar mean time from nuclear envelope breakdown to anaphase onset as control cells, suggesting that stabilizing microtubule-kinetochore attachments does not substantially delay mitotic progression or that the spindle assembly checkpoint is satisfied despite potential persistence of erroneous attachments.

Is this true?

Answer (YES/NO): NO